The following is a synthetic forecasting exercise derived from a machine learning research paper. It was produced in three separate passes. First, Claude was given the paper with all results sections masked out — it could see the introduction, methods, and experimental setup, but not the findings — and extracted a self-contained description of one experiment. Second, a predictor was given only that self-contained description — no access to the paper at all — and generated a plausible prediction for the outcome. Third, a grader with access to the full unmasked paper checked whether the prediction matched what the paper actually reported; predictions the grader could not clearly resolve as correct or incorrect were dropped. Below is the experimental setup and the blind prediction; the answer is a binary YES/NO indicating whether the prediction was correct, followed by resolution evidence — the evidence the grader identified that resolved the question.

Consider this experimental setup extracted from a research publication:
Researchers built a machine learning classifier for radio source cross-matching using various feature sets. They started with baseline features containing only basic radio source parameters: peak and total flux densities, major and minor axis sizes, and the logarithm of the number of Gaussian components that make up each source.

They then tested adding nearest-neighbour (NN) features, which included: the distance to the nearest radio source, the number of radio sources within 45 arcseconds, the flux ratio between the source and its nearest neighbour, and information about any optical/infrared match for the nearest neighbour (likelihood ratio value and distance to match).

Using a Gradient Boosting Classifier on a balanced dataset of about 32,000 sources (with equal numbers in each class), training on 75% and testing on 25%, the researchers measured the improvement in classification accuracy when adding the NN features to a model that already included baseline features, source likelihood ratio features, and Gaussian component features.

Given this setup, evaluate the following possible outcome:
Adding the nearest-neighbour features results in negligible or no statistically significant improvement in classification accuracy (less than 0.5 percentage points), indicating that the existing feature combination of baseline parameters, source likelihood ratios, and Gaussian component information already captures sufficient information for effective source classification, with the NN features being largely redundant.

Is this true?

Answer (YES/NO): NO